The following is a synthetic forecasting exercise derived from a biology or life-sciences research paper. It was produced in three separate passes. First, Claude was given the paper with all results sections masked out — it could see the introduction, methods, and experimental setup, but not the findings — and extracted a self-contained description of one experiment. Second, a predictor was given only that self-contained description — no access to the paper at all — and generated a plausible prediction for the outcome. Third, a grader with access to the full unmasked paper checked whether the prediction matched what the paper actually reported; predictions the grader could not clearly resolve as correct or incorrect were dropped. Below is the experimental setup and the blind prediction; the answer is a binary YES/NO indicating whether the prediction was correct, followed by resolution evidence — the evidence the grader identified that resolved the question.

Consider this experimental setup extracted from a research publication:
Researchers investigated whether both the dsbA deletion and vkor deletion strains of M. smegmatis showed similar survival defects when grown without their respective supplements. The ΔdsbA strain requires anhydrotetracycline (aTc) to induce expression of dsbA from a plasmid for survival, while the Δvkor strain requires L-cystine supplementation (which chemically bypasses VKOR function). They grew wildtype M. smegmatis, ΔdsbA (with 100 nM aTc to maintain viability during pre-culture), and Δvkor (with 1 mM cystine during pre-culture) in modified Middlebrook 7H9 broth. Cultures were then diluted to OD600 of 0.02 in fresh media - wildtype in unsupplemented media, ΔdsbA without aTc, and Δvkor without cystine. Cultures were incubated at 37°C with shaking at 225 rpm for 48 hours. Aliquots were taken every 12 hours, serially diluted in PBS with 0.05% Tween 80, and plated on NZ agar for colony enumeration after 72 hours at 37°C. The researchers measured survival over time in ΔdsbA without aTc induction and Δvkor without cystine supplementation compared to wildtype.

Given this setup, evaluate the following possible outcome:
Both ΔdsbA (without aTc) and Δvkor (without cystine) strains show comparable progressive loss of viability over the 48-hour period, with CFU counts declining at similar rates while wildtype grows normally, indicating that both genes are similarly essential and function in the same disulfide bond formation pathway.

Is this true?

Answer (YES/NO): NO